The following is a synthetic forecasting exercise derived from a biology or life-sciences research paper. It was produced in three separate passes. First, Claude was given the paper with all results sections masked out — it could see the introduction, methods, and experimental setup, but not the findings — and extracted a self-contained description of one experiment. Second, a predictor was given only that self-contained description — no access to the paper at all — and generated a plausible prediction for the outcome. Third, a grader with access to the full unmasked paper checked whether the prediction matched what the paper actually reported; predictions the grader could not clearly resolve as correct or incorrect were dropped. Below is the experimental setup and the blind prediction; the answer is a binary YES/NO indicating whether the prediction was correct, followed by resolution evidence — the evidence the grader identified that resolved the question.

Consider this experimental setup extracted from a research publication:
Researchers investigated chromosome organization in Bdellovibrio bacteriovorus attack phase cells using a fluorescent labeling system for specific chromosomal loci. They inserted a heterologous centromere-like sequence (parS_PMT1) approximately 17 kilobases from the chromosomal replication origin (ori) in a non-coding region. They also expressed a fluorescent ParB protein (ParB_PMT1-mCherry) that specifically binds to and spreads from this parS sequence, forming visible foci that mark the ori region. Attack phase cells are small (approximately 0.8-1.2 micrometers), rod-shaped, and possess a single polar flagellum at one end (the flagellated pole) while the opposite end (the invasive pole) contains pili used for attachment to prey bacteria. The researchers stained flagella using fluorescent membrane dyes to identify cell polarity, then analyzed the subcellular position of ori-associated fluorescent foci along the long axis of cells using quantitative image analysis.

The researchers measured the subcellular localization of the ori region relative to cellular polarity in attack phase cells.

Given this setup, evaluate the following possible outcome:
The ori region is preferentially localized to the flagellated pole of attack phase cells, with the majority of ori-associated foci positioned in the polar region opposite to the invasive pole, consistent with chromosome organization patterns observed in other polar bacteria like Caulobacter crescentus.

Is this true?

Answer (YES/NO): NO